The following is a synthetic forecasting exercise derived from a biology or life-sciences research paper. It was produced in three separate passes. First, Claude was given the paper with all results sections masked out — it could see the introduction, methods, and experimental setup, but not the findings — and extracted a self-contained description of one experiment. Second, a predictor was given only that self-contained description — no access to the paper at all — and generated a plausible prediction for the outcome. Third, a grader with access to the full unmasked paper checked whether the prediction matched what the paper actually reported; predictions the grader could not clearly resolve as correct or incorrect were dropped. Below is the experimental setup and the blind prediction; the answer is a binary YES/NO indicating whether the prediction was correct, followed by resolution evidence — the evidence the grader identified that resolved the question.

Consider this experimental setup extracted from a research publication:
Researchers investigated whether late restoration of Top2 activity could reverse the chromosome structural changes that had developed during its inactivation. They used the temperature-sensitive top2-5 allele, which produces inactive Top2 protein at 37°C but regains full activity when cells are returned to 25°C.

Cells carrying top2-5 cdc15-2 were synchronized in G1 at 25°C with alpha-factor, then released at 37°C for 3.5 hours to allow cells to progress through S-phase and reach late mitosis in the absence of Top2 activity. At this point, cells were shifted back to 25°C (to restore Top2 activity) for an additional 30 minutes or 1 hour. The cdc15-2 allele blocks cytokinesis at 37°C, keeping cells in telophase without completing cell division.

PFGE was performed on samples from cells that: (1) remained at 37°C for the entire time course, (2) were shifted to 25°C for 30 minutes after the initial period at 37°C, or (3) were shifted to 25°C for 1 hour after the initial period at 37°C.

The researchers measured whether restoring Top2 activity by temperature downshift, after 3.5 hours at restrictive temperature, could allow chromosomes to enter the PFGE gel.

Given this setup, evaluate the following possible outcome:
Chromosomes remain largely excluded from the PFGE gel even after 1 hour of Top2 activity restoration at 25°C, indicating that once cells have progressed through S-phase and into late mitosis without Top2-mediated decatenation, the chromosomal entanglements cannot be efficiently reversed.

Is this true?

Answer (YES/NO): YES